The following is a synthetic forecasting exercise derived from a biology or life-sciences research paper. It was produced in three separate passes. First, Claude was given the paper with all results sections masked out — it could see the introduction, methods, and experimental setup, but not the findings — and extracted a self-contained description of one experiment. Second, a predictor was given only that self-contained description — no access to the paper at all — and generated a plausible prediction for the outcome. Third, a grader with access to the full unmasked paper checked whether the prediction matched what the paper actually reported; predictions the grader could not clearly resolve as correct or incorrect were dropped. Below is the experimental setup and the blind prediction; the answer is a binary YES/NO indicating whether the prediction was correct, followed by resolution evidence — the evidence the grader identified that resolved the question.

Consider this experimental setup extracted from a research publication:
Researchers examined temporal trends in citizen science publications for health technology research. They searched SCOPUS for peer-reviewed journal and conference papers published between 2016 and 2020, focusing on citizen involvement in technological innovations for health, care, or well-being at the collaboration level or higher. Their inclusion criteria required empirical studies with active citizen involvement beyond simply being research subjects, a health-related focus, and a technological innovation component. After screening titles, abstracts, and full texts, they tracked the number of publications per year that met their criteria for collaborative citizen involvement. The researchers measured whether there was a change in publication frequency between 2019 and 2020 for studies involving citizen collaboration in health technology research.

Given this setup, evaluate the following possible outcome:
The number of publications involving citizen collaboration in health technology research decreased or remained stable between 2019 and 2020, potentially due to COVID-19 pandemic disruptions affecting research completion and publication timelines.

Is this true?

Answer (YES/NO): NO